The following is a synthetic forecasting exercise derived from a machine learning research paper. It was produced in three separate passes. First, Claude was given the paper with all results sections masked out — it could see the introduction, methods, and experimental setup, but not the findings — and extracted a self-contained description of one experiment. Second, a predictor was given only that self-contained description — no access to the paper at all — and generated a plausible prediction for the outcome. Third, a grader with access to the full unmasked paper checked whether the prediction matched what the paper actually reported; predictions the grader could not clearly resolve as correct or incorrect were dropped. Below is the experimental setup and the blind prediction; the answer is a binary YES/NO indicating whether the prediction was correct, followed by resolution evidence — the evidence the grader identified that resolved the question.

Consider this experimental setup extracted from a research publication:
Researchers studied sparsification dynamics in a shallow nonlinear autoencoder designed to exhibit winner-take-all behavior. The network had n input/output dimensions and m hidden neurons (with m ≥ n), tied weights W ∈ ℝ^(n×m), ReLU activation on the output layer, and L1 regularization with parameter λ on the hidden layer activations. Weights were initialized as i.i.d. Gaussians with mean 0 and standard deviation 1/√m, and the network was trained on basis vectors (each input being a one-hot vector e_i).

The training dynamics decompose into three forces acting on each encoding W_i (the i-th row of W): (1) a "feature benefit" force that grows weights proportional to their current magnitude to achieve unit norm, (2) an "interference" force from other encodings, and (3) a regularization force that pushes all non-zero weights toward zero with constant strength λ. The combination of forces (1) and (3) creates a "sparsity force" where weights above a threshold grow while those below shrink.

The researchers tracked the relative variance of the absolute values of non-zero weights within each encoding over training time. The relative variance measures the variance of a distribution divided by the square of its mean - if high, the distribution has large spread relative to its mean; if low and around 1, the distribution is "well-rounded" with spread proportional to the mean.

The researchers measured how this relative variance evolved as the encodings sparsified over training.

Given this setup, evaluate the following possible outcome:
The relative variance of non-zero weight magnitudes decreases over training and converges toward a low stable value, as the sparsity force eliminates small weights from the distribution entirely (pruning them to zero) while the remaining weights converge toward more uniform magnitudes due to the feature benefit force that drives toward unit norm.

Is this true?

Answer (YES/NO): NO